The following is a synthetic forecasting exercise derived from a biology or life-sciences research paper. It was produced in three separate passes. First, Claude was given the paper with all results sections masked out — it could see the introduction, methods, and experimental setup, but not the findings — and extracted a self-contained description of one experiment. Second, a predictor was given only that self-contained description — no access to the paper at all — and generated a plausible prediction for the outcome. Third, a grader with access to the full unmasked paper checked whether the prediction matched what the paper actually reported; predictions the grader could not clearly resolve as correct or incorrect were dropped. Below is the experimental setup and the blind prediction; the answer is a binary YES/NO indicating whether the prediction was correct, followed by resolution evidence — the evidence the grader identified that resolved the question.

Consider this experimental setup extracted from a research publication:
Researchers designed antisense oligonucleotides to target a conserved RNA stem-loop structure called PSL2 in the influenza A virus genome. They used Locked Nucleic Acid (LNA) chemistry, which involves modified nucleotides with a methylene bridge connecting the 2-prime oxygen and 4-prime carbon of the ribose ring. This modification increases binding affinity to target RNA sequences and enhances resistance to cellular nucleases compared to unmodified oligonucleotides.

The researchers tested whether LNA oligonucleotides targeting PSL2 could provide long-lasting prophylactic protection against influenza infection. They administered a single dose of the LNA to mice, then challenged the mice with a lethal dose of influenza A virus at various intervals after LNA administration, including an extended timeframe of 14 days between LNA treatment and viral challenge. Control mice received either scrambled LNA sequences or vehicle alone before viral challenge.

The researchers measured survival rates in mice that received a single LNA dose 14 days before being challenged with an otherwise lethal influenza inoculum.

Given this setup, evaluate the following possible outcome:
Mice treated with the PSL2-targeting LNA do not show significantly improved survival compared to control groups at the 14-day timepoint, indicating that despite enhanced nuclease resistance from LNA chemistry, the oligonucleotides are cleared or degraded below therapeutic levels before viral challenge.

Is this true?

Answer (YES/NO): NO